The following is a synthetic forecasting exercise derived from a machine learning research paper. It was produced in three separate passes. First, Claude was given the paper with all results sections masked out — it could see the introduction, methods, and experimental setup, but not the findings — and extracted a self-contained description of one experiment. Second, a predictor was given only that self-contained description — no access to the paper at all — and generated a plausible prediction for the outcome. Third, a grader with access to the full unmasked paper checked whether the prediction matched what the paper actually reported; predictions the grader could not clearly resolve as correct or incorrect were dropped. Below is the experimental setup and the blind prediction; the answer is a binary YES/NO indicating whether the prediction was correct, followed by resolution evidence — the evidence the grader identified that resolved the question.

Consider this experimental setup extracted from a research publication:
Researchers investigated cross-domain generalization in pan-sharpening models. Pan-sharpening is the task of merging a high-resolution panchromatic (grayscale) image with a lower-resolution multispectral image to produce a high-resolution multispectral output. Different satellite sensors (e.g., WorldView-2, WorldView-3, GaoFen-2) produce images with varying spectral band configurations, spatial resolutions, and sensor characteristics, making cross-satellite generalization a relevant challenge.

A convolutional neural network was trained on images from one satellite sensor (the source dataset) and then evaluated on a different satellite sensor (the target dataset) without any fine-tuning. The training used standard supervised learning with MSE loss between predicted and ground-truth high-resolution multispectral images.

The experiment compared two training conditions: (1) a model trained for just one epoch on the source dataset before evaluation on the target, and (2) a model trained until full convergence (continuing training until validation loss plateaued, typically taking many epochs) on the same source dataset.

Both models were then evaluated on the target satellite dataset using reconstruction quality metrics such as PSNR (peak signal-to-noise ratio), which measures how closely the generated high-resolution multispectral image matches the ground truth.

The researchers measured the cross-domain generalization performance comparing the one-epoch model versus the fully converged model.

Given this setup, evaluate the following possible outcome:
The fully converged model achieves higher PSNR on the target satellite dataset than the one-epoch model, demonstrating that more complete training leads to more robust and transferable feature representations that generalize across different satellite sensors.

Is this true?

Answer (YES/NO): NO